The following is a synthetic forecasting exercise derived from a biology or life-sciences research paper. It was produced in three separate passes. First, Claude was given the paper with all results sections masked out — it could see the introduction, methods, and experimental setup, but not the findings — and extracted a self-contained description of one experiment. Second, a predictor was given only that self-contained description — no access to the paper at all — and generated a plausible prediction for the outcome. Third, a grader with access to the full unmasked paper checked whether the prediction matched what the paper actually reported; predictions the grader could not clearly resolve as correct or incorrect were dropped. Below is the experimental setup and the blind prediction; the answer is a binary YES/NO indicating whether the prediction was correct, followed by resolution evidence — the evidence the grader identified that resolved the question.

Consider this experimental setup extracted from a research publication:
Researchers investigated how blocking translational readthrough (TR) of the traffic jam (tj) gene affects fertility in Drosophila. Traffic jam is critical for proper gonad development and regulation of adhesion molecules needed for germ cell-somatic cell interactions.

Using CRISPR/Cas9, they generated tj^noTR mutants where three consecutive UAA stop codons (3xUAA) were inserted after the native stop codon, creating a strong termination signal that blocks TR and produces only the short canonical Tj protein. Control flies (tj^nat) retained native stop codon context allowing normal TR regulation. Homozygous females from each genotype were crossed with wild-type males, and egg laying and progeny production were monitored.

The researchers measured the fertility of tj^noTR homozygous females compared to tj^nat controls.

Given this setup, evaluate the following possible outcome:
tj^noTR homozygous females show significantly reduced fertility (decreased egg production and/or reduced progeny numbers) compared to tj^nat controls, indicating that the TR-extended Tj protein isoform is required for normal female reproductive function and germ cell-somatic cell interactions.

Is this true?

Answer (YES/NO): NO